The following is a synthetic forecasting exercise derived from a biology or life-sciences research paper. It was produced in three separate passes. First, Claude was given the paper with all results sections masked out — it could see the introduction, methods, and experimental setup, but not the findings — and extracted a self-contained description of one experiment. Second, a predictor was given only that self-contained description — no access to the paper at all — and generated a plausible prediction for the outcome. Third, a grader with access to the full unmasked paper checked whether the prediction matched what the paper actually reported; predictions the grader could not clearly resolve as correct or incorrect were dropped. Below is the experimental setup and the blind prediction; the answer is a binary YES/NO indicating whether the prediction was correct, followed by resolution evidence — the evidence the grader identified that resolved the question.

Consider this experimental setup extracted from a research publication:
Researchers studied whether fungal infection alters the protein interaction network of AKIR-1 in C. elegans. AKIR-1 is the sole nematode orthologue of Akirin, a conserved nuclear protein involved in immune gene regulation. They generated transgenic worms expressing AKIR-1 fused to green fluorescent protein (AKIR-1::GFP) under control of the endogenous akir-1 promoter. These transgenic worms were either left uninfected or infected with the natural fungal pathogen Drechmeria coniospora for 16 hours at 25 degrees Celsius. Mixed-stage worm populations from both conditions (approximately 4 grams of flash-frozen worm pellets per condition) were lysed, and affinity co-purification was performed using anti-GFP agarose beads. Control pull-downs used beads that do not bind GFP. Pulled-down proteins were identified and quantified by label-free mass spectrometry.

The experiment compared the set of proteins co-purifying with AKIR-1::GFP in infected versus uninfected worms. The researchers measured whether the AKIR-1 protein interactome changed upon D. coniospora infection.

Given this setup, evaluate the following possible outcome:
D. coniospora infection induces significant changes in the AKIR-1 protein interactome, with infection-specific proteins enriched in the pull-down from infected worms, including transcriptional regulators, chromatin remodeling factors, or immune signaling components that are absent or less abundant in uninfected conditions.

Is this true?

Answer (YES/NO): NO